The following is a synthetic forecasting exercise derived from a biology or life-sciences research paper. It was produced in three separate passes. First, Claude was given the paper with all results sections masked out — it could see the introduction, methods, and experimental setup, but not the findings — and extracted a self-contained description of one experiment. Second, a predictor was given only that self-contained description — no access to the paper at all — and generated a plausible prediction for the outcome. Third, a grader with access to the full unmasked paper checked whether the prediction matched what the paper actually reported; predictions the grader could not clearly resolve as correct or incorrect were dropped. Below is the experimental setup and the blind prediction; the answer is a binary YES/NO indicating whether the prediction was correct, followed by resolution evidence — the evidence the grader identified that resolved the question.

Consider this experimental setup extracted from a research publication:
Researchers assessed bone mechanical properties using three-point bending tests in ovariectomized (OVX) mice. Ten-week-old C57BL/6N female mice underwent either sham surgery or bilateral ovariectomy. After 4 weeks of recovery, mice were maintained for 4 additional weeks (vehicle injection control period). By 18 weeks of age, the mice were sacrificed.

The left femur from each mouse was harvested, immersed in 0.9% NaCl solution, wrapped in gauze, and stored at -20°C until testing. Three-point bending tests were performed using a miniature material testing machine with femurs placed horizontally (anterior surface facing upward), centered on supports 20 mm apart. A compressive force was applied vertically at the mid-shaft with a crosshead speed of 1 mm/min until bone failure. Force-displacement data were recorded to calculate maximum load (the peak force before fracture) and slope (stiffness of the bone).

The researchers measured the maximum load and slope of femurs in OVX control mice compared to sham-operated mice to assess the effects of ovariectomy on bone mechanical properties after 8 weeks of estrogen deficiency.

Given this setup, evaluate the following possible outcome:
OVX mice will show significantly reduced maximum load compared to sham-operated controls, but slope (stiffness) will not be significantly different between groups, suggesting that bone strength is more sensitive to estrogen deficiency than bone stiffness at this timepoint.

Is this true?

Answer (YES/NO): NO